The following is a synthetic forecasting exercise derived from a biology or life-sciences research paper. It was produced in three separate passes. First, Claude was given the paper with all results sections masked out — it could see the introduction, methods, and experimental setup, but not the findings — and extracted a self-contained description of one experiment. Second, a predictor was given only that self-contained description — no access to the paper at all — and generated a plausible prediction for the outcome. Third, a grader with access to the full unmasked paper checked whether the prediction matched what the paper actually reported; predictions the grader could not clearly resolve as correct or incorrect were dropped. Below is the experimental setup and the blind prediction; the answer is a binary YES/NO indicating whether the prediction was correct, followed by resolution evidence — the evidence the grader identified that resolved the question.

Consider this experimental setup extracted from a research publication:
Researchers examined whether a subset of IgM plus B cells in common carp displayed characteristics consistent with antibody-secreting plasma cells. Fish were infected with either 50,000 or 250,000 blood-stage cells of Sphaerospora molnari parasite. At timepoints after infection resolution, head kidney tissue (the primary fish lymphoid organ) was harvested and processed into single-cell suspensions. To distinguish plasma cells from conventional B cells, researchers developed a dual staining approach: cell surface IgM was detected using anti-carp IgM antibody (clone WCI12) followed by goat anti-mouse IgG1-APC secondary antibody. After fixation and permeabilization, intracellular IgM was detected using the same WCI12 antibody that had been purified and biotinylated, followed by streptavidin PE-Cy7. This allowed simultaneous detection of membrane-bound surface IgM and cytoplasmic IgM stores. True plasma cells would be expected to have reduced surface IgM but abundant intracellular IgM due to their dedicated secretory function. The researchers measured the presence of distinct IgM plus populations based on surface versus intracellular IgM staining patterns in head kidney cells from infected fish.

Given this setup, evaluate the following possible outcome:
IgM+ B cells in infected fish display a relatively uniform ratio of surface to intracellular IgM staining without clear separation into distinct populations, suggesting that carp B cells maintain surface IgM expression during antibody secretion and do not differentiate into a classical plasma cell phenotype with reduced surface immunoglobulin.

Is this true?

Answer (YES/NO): NO